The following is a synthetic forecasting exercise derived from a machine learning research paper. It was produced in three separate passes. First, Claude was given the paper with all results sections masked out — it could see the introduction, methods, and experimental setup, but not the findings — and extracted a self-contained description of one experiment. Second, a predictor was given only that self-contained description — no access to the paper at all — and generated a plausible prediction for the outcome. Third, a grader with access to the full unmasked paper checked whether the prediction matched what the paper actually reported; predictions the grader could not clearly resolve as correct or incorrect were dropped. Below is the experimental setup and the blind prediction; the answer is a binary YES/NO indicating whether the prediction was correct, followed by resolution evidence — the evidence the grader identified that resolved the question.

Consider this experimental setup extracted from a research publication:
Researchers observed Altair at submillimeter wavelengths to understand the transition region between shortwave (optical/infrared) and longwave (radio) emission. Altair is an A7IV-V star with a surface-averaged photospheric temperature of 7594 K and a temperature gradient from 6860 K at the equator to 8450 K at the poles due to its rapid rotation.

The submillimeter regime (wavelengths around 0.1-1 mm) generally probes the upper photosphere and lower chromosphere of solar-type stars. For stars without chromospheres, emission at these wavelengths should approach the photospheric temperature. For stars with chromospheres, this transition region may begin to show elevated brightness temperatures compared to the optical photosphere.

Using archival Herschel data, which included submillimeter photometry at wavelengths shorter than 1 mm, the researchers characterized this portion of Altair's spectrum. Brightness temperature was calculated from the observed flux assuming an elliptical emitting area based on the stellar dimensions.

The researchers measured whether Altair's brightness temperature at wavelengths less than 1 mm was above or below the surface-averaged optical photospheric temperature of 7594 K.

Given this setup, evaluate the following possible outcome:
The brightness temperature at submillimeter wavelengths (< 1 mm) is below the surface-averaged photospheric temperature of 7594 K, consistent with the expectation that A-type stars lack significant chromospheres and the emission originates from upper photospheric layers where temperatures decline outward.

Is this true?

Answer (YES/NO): YES